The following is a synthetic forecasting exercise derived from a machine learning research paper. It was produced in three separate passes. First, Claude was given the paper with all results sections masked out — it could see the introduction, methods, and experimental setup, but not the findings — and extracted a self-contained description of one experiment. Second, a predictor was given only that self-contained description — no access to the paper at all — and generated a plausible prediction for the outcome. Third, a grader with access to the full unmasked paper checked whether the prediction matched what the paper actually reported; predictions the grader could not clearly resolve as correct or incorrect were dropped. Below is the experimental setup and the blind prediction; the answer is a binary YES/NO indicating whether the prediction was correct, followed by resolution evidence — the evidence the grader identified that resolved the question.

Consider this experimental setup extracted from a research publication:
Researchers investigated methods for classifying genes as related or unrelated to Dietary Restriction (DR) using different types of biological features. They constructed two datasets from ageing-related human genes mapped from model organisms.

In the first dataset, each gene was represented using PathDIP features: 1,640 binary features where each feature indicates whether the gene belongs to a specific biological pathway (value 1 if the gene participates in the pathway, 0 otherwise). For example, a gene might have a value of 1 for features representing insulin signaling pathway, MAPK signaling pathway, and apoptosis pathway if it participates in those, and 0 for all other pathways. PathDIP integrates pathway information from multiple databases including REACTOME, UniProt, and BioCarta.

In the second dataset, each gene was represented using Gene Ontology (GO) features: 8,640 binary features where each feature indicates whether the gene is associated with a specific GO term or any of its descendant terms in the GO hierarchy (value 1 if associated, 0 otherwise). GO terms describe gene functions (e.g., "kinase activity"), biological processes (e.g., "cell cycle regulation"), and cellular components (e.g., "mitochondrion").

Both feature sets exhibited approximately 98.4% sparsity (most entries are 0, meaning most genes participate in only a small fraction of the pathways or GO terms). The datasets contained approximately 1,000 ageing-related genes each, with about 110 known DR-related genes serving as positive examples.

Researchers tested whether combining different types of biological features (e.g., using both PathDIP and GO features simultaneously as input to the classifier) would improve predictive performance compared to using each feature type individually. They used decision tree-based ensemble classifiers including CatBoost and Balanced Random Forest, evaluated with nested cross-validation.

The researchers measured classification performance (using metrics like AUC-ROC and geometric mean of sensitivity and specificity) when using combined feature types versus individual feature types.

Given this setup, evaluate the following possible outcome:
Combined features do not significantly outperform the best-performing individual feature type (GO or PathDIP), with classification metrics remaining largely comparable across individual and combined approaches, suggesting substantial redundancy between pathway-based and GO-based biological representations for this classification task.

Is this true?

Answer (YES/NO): NO